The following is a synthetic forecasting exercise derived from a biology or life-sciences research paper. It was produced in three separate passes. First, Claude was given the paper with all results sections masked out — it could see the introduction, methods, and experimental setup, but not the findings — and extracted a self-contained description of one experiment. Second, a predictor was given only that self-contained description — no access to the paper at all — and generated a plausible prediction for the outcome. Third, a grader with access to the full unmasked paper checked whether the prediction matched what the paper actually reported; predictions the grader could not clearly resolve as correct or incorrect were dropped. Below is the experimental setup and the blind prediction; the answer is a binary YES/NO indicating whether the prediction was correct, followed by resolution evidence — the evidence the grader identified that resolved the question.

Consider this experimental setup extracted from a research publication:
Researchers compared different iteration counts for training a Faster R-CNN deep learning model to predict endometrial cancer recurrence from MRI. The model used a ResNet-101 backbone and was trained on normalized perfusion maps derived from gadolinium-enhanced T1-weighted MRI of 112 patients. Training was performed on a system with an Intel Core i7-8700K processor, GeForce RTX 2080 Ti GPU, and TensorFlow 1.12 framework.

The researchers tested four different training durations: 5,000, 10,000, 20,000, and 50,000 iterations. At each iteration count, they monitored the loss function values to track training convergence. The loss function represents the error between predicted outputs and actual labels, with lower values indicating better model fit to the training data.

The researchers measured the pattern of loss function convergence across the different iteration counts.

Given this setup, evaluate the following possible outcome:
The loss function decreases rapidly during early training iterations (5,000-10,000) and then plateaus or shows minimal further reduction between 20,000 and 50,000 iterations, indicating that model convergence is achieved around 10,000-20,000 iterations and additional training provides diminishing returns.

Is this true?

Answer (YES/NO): NO